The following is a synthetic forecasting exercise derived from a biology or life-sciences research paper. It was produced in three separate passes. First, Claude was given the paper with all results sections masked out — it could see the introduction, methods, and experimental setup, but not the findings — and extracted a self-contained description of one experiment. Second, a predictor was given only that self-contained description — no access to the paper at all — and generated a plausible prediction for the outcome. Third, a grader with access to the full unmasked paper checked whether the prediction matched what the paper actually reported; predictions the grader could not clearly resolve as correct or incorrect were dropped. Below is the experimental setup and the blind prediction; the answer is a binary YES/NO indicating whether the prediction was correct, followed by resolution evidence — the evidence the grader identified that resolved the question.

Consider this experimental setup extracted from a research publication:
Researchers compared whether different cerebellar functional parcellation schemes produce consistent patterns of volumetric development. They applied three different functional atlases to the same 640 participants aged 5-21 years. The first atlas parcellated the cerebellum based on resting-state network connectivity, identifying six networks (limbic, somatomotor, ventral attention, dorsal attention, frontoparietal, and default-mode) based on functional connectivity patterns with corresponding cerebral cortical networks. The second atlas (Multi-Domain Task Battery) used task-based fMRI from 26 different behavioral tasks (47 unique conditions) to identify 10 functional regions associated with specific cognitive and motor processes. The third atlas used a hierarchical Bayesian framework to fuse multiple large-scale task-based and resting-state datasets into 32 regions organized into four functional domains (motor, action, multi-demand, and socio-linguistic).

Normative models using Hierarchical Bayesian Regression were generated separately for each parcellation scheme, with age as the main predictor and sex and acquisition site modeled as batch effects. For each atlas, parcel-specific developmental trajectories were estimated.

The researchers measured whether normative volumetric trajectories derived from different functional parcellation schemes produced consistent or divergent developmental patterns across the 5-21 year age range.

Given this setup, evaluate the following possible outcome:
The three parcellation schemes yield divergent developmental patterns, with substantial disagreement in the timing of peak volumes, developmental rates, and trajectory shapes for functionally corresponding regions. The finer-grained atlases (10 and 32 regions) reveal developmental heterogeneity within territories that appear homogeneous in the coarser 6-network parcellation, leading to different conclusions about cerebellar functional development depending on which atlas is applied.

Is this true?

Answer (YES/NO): NO